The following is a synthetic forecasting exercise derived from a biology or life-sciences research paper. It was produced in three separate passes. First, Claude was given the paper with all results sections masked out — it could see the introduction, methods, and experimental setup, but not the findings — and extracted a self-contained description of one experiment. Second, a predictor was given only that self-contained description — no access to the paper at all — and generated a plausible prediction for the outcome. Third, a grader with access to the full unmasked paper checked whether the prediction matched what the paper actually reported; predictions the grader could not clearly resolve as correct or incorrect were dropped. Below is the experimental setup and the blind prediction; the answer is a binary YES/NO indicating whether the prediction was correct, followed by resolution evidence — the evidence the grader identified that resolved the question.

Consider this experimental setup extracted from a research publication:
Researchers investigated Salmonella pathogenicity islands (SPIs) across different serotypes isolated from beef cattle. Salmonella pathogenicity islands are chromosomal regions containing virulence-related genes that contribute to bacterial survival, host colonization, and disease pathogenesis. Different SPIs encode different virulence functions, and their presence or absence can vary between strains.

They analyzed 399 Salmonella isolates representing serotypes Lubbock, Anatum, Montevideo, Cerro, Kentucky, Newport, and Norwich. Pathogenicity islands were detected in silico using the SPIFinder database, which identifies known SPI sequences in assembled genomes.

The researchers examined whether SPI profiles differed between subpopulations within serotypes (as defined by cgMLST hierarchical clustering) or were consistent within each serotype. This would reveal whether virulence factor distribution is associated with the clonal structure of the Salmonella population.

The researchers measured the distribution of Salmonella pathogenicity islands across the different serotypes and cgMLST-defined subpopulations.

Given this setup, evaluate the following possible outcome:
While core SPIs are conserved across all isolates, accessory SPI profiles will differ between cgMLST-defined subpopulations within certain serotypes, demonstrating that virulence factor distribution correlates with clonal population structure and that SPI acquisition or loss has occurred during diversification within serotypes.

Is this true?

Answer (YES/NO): NO